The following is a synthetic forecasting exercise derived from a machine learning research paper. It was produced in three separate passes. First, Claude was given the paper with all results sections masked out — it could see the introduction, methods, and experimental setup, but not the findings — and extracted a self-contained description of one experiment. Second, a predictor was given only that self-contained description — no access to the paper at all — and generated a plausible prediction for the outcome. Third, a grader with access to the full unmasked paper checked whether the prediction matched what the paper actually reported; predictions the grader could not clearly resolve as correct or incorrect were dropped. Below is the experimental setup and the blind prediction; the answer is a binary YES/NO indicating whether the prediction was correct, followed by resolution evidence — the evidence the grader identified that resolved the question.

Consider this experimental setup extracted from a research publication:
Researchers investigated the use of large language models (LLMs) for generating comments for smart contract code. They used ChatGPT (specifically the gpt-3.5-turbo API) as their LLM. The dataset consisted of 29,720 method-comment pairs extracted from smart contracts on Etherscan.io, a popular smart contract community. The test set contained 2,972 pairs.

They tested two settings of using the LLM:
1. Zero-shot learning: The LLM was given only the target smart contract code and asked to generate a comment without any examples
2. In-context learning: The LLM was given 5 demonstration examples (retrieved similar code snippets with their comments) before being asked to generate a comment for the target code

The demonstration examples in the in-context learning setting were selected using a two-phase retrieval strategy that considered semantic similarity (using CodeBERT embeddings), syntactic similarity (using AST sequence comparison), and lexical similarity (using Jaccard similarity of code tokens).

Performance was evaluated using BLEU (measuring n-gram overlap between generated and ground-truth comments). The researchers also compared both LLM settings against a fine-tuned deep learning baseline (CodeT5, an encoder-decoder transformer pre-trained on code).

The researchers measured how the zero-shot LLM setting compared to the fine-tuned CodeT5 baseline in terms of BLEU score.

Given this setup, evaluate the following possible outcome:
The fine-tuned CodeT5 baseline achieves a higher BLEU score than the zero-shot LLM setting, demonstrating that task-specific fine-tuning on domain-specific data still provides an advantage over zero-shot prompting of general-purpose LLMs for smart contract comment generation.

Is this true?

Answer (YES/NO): YES